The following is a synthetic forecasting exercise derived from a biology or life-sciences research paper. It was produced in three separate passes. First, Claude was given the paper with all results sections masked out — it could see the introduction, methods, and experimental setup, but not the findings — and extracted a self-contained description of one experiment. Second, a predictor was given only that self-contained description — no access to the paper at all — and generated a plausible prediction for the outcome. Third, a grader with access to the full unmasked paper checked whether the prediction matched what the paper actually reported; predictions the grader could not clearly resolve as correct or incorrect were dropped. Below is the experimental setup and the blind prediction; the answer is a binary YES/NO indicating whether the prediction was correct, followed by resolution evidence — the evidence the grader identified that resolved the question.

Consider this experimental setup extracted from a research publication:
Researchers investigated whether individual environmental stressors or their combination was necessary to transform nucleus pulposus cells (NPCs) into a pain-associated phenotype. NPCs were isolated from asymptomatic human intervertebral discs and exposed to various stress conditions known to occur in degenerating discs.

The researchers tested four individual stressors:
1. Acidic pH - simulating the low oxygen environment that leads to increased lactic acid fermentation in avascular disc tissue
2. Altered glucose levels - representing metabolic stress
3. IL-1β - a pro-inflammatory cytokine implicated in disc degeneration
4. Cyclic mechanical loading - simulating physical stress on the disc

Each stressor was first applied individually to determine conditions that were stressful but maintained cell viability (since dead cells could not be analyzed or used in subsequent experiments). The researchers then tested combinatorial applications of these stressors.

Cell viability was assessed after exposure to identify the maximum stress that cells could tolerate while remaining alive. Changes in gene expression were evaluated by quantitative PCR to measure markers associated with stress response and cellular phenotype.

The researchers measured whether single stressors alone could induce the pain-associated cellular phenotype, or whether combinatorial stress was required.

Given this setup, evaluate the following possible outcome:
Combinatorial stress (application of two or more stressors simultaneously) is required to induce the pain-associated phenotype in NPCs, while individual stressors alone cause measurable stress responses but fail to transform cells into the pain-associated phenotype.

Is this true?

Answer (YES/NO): YES